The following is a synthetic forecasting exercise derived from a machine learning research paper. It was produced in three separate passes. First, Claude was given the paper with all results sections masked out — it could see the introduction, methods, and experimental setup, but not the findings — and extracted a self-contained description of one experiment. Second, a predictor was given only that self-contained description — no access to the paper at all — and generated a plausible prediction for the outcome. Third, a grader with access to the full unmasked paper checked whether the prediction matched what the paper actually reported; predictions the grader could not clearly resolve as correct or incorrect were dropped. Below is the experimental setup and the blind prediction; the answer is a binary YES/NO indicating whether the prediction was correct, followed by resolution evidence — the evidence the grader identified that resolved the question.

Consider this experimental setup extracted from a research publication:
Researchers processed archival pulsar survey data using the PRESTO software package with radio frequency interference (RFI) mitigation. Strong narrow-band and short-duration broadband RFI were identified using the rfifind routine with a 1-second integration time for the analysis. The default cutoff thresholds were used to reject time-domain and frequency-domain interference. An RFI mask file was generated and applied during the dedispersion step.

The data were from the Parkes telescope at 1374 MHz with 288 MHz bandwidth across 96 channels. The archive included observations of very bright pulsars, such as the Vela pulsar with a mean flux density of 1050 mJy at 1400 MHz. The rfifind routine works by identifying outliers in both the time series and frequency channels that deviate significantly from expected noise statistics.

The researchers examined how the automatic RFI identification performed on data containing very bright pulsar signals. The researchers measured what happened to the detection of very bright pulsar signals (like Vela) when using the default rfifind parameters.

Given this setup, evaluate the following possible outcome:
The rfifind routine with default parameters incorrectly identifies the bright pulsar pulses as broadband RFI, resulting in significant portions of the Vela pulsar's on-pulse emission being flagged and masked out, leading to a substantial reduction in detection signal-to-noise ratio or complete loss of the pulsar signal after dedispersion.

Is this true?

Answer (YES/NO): NO